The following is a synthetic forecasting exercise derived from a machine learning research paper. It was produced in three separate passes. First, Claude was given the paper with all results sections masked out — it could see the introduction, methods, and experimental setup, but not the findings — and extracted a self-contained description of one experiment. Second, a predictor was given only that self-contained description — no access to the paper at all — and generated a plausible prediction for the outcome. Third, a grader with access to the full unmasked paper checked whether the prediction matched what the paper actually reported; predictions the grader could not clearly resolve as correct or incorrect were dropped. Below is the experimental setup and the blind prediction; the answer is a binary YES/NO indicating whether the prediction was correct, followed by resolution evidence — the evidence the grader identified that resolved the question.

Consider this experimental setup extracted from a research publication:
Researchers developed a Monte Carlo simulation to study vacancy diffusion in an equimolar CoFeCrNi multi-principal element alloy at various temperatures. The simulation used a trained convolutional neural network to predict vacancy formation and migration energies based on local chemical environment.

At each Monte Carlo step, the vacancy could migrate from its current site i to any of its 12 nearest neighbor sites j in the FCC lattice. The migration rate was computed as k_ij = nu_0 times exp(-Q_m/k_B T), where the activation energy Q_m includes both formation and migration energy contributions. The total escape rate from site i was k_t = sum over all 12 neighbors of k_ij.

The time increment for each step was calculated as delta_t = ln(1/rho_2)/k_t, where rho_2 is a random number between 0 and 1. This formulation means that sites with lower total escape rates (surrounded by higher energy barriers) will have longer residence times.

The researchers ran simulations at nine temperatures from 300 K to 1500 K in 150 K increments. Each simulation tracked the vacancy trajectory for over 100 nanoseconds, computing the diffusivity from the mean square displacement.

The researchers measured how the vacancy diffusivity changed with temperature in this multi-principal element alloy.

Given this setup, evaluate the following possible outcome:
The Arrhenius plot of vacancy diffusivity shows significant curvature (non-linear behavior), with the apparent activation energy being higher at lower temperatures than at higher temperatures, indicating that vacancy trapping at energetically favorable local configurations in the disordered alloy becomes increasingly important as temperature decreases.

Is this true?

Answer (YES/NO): NO